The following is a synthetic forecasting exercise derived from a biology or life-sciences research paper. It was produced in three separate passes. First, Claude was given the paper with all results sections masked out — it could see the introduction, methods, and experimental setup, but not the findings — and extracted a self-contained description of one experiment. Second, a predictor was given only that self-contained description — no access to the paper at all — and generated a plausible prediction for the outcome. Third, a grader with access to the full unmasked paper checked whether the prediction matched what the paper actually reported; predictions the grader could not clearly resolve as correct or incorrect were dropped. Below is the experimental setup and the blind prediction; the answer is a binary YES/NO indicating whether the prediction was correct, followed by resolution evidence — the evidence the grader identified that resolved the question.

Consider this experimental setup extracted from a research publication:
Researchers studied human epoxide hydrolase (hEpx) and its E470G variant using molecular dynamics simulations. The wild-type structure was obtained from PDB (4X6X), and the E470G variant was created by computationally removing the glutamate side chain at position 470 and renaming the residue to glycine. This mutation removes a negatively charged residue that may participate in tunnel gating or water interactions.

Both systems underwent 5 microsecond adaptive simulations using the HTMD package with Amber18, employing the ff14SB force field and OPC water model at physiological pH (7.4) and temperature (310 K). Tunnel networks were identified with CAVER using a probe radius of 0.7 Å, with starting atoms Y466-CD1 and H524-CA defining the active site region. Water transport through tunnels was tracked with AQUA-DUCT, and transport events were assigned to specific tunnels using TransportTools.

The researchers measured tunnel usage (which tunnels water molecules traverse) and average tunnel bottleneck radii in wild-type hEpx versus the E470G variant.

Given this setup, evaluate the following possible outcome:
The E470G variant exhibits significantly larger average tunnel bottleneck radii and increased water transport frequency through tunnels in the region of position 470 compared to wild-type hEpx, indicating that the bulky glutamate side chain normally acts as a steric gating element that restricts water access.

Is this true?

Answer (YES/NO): NO